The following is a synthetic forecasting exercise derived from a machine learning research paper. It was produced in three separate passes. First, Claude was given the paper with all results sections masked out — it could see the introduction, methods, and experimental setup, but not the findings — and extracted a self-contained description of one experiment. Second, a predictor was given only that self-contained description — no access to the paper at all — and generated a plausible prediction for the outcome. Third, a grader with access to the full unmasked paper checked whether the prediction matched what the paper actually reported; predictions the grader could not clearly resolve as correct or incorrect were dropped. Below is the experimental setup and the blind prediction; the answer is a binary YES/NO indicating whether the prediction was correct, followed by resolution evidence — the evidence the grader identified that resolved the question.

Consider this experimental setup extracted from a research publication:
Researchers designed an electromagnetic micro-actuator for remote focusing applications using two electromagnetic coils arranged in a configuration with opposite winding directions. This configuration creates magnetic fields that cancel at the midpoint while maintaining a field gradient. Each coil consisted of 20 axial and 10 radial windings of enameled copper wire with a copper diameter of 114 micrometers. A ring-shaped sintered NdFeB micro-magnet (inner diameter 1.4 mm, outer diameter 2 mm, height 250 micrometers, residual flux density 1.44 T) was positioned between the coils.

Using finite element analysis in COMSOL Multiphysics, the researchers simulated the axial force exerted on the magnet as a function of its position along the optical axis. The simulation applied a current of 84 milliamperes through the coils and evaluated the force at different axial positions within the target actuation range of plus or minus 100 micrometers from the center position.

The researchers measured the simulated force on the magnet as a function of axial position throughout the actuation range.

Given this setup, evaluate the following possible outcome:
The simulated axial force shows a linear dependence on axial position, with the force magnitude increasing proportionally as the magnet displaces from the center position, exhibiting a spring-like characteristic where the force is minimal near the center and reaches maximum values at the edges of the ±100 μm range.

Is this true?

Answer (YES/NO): NO